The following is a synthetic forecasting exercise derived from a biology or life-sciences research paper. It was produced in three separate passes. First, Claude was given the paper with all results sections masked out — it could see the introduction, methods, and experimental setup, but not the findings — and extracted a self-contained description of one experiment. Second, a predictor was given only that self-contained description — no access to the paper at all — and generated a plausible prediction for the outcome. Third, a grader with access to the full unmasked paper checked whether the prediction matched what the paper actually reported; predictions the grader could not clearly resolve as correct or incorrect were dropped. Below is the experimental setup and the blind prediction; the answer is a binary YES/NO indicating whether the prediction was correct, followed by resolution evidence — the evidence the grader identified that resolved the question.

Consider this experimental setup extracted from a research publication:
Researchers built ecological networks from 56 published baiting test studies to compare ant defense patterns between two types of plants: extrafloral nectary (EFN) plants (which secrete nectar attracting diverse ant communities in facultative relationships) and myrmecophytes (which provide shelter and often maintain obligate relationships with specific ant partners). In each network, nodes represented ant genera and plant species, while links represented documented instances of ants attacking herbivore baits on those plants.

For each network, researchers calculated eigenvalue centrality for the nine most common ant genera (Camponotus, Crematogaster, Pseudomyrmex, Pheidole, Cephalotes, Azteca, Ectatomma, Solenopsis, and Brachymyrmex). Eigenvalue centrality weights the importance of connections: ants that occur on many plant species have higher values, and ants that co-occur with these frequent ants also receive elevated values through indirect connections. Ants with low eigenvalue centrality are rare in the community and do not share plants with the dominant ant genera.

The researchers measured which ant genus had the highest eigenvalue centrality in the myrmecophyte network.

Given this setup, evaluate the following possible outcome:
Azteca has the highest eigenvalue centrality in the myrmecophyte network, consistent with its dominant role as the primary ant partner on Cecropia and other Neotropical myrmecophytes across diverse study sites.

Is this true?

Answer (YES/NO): NO